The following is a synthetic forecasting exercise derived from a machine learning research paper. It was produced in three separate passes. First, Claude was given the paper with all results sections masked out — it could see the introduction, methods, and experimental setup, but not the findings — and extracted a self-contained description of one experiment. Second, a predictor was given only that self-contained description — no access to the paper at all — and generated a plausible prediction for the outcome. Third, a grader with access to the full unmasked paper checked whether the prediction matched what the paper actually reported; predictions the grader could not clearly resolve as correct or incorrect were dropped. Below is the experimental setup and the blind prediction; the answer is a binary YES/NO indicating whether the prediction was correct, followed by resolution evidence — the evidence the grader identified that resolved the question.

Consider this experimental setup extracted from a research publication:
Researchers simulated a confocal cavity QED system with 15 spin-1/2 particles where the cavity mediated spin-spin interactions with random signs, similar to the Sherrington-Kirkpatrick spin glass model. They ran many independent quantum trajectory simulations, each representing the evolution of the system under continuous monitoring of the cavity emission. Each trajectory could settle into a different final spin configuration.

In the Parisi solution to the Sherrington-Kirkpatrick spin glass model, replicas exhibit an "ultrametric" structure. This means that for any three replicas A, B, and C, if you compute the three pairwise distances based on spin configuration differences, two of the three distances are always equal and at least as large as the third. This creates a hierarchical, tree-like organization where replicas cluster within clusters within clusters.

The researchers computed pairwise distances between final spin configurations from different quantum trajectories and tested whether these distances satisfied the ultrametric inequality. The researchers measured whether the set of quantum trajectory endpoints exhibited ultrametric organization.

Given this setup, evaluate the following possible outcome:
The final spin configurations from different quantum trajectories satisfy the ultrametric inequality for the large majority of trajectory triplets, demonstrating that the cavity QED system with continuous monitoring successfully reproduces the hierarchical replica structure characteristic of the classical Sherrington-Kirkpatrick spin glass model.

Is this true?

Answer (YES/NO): NO